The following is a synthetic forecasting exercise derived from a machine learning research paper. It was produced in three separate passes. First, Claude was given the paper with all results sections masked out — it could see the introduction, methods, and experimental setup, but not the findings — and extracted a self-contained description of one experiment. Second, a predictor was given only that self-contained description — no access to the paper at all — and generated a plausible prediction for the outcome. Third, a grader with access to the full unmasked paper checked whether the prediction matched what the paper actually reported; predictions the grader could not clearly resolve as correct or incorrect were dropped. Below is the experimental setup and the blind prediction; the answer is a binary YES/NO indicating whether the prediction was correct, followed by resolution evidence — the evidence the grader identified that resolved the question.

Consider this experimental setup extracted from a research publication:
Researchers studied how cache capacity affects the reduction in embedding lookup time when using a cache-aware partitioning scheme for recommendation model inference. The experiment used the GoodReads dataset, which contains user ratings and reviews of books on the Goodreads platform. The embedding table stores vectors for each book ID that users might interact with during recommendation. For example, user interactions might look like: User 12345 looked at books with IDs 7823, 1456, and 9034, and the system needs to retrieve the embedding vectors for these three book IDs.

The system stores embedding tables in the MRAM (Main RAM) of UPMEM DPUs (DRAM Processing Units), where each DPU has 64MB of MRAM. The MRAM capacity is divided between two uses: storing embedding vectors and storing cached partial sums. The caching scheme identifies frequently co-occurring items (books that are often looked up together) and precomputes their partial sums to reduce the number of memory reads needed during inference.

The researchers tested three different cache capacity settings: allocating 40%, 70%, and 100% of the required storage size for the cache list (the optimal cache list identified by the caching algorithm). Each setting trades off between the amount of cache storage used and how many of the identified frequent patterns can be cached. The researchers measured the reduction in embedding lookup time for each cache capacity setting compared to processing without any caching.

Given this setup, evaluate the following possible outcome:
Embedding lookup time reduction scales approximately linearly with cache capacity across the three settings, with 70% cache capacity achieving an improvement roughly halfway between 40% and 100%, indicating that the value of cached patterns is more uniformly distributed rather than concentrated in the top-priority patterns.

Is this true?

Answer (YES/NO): NO